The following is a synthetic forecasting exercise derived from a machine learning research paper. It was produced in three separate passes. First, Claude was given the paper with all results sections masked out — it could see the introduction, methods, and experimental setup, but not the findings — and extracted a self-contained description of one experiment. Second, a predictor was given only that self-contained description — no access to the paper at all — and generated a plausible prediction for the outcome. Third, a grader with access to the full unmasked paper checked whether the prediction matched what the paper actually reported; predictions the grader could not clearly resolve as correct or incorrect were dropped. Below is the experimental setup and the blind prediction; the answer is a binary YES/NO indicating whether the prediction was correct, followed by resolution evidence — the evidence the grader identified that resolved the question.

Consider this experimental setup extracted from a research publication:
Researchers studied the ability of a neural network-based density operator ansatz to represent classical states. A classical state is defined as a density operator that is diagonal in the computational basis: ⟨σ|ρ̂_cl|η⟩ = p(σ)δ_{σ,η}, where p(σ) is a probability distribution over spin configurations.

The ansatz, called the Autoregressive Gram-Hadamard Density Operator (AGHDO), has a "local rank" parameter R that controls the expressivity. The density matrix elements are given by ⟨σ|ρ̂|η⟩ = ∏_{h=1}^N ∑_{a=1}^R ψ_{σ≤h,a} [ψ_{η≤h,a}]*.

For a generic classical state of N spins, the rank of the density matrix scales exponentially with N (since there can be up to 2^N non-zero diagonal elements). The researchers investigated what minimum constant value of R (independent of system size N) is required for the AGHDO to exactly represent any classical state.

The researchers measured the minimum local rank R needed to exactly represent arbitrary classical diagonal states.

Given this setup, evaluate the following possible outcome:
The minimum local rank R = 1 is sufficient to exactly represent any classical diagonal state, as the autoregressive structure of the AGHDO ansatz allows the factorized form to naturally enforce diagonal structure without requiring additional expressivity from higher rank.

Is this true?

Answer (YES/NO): NO